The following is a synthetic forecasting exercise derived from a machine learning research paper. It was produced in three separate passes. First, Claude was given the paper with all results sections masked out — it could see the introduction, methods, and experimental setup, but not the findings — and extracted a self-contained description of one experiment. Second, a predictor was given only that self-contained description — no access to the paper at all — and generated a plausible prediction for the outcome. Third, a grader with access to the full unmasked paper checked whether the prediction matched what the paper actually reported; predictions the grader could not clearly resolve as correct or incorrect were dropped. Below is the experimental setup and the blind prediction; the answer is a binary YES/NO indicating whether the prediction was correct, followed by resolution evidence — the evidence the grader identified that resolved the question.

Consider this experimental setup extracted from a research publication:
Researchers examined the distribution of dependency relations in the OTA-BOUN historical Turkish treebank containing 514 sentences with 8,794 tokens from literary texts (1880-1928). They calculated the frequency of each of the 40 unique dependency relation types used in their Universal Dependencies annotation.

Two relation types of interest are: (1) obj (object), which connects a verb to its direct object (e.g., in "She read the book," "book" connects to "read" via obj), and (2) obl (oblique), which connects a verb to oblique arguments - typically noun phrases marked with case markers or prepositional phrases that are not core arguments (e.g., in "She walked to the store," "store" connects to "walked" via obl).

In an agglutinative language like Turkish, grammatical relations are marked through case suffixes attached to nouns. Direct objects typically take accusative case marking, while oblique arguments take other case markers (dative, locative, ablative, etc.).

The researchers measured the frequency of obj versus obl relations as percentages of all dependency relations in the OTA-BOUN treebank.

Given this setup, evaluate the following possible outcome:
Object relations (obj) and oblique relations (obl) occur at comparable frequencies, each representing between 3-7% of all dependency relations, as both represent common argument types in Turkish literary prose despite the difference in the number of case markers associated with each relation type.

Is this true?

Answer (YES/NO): NO